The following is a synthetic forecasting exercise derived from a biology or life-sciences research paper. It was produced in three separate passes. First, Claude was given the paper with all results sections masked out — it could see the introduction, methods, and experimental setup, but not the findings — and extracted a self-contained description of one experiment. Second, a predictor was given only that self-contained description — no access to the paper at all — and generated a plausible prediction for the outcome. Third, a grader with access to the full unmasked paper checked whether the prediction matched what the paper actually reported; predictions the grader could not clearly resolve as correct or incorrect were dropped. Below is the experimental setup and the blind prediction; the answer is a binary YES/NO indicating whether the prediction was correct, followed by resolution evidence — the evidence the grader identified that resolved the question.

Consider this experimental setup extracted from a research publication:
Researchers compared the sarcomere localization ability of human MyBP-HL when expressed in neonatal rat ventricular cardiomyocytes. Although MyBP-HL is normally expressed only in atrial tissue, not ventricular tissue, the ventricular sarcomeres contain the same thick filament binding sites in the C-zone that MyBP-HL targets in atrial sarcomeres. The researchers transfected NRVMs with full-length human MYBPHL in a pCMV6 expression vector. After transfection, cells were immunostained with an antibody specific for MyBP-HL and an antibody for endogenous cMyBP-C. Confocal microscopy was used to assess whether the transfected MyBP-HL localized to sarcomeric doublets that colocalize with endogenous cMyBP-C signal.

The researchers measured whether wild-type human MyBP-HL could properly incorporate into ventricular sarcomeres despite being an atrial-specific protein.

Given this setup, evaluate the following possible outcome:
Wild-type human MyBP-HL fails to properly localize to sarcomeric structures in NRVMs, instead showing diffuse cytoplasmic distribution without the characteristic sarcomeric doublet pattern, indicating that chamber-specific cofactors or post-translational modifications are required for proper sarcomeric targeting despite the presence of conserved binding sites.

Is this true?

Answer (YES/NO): NO